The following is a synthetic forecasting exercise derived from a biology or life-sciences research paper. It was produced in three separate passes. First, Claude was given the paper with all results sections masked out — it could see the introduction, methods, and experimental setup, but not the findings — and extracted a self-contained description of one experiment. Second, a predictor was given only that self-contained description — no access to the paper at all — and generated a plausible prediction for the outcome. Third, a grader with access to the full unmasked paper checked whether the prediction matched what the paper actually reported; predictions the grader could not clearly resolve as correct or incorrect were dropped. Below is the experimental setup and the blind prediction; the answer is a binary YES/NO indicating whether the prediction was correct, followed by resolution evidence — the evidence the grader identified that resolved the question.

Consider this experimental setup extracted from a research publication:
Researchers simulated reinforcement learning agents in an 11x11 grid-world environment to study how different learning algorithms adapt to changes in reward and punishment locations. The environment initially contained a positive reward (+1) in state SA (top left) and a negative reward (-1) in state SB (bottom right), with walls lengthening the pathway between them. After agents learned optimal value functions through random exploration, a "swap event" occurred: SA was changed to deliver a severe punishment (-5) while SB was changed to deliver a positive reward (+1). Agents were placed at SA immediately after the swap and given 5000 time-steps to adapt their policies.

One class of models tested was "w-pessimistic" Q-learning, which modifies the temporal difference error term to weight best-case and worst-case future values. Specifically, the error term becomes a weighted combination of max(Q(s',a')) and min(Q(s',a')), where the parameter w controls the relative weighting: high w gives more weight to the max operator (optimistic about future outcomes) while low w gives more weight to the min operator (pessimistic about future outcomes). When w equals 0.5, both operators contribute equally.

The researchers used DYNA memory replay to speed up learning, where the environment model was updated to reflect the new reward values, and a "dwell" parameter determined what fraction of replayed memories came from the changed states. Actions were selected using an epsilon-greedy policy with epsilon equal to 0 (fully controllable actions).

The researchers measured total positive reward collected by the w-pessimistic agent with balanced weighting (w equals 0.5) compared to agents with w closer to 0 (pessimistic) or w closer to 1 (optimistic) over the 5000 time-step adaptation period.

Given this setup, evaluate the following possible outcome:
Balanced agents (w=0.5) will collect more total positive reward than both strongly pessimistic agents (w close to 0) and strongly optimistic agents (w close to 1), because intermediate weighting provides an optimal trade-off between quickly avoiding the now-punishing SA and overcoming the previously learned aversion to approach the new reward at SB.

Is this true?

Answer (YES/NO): NO